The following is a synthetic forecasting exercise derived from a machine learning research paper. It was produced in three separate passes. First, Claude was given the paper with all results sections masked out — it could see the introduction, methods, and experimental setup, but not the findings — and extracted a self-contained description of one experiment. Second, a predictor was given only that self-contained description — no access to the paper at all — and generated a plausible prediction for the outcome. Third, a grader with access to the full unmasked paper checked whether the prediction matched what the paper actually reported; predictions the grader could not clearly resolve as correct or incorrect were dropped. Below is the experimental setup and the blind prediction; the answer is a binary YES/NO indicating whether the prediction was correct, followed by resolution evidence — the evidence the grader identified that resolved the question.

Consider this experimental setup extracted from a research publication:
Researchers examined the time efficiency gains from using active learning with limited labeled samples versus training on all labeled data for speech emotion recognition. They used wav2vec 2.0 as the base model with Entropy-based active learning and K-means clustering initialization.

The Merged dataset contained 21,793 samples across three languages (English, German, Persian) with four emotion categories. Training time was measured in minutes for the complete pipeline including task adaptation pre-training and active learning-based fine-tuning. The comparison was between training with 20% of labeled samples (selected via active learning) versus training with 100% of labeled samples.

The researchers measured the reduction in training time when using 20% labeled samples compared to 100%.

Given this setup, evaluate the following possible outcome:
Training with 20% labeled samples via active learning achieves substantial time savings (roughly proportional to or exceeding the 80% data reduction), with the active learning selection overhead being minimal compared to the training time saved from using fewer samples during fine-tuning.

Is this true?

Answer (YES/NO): YES